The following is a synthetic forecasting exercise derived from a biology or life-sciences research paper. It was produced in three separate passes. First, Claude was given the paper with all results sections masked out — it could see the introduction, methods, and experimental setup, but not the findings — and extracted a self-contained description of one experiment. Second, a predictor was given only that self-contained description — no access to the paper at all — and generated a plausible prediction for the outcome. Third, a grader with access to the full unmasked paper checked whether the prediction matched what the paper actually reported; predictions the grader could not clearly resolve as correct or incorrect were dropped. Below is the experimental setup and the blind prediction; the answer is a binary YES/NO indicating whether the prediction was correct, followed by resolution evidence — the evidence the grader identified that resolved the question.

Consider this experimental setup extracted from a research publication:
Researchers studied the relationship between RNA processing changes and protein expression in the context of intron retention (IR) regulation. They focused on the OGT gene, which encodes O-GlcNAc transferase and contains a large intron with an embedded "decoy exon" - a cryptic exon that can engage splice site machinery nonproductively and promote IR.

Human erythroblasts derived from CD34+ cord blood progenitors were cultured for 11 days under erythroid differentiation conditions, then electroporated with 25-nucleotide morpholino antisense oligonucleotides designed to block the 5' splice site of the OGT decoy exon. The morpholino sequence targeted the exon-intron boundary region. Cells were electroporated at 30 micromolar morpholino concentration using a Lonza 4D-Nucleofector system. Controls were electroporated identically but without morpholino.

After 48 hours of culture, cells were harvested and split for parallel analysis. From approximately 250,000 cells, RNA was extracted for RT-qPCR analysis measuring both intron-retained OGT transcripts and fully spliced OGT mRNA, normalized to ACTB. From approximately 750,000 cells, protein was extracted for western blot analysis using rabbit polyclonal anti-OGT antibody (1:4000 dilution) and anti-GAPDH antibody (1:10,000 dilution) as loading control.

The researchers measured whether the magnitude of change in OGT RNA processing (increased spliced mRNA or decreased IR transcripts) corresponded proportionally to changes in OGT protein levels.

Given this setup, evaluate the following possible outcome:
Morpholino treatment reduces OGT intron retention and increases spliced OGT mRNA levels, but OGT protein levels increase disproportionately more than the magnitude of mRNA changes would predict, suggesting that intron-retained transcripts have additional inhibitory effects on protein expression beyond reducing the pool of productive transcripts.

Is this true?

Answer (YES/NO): NO